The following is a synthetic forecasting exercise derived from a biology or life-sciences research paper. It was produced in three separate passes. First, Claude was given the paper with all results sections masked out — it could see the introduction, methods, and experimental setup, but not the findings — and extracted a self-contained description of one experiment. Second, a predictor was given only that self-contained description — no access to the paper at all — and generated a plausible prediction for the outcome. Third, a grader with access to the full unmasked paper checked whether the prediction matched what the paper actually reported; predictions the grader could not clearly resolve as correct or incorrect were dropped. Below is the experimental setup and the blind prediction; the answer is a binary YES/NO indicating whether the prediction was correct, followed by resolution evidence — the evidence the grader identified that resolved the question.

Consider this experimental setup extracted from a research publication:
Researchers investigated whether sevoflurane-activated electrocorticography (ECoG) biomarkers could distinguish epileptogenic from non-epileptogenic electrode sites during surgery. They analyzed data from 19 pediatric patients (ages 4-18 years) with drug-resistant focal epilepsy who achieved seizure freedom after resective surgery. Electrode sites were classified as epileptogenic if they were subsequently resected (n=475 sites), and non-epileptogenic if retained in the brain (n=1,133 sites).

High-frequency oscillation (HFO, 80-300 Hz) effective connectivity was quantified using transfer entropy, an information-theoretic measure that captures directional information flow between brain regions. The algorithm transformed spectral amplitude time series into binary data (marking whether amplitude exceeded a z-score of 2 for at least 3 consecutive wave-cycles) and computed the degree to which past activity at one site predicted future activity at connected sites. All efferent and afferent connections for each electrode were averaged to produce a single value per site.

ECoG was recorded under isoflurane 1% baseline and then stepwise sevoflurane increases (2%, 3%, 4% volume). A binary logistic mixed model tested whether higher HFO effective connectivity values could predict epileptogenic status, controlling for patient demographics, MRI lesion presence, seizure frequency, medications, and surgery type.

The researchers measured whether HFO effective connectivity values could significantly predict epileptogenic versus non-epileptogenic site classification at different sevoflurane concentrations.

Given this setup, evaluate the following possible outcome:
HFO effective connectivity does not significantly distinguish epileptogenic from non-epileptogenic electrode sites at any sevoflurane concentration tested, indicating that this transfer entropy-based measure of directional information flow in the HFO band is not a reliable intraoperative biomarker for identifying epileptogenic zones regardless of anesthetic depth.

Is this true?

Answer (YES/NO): NO